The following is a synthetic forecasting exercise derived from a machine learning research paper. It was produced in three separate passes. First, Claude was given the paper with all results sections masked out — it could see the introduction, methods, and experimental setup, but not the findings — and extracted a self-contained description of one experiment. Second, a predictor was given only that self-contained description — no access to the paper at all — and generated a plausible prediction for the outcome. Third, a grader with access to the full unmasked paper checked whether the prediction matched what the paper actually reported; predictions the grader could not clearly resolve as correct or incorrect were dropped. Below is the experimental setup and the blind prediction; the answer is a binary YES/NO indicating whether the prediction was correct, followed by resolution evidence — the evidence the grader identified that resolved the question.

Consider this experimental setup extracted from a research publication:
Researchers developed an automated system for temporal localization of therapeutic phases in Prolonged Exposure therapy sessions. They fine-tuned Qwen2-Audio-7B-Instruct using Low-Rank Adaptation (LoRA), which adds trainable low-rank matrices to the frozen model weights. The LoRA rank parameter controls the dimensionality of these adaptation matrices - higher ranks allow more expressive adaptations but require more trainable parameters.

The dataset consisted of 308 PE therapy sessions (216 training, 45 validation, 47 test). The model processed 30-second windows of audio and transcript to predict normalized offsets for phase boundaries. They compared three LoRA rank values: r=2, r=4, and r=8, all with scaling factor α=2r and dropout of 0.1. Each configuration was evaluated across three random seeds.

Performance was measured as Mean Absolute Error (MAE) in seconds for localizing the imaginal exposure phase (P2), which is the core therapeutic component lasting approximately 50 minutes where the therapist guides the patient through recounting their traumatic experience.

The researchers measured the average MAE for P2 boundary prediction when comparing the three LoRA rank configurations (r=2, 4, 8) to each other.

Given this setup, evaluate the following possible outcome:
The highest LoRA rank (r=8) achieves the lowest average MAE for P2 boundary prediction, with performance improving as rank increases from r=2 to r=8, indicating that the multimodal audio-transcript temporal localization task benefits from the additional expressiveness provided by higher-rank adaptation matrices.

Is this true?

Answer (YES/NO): NO